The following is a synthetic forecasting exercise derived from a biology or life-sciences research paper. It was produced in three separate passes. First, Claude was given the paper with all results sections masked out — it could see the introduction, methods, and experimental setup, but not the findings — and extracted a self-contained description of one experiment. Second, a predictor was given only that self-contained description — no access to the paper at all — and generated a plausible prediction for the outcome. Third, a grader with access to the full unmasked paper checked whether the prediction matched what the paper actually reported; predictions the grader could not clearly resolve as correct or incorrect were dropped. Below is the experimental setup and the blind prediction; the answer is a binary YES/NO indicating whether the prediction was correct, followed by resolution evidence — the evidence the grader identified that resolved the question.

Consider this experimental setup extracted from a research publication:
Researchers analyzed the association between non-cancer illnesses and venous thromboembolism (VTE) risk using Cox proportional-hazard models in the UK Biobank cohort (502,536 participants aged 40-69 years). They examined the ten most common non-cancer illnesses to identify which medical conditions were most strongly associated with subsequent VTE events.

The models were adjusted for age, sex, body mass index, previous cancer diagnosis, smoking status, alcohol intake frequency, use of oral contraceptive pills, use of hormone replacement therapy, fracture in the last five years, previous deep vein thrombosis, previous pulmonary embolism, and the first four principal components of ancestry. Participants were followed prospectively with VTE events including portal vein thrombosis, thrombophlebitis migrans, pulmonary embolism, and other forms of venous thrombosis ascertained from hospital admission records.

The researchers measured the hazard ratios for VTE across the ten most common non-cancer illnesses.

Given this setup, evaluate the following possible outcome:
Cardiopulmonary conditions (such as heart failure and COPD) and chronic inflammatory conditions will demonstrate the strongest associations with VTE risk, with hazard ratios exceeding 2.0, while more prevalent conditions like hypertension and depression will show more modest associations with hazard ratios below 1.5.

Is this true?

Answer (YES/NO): NO